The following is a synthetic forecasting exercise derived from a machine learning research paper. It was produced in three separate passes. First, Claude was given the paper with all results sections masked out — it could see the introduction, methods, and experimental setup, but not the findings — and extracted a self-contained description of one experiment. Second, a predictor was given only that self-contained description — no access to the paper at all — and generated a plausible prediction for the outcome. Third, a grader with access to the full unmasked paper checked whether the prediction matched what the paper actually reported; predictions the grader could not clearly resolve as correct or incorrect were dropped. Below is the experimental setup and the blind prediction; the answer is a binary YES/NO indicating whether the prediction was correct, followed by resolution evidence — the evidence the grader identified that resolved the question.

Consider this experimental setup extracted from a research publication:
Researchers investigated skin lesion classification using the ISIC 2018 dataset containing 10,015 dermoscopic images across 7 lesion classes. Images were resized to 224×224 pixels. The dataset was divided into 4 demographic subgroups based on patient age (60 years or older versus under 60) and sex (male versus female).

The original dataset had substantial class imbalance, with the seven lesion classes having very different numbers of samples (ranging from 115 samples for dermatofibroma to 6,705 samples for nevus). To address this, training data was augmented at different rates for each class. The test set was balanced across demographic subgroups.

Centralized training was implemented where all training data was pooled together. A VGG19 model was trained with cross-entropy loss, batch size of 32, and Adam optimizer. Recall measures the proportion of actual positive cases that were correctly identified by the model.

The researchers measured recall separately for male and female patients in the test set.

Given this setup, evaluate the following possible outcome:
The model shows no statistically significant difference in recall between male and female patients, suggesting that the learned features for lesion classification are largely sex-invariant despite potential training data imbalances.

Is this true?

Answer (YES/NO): NO